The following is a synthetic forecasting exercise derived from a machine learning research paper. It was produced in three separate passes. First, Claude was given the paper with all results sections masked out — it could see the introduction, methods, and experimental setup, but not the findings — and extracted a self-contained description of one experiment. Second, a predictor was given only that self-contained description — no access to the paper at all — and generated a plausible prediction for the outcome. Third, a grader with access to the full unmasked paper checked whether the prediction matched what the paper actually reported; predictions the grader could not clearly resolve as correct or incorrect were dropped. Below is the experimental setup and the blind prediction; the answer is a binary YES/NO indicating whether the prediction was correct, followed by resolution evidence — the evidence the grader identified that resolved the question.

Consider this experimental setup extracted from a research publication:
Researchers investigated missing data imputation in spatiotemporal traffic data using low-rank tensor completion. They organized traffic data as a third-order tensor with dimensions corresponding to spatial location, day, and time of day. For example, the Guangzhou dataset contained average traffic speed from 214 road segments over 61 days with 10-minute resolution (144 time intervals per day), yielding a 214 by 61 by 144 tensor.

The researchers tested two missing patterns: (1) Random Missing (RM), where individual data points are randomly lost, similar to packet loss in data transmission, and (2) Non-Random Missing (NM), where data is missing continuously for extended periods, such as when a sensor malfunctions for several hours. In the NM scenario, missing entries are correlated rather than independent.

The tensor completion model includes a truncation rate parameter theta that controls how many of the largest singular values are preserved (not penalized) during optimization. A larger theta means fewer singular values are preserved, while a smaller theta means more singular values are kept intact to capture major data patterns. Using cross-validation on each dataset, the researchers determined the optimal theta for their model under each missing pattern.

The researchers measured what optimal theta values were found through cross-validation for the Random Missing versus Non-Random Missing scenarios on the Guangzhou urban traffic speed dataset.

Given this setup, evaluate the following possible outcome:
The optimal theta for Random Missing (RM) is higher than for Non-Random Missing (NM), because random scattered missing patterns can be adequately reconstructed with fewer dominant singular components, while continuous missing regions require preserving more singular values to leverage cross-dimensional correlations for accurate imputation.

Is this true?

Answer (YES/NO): YES